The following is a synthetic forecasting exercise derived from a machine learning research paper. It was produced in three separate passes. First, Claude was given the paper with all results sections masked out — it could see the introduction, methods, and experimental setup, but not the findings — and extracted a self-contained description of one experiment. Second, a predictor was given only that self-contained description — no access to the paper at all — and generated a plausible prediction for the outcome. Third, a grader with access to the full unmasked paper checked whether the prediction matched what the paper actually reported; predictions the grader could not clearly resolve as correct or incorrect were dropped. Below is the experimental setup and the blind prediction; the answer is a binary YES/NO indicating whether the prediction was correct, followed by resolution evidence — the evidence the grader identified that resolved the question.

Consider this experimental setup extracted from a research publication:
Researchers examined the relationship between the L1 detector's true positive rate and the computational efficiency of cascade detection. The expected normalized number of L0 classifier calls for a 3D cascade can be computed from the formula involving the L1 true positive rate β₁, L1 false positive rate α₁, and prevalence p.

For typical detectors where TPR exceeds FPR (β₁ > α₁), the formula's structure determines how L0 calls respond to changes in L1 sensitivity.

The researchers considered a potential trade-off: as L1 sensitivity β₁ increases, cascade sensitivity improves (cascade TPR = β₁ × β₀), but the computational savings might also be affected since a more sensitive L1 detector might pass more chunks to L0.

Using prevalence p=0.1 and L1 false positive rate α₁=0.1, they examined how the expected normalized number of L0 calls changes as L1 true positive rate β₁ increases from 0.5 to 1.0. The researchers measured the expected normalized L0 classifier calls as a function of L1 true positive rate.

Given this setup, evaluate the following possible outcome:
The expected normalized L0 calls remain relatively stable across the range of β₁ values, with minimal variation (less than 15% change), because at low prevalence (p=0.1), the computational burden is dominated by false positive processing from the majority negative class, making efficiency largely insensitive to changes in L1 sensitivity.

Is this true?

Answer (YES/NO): NO